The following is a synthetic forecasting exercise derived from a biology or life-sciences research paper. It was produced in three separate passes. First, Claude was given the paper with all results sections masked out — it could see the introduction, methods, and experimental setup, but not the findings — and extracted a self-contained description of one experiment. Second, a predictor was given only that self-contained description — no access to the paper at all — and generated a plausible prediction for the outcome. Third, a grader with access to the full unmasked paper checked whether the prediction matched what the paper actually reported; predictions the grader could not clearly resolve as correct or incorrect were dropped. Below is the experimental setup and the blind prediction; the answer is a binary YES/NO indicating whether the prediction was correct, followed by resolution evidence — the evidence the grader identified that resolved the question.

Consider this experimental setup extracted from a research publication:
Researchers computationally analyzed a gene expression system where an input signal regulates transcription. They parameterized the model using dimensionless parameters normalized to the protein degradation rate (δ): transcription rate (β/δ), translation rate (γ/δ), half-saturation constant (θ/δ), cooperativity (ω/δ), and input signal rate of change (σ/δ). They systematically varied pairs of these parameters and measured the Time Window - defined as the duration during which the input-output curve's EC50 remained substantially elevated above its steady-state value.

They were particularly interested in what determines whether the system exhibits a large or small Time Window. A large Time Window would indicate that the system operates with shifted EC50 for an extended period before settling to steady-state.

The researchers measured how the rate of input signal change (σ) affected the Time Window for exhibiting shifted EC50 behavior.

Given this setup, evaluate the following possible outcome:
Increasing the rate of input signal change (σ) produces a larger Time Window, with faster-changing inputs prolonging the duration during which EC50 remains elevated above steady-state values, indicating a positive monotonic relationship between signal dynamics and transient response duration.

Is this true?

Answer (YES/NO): NO